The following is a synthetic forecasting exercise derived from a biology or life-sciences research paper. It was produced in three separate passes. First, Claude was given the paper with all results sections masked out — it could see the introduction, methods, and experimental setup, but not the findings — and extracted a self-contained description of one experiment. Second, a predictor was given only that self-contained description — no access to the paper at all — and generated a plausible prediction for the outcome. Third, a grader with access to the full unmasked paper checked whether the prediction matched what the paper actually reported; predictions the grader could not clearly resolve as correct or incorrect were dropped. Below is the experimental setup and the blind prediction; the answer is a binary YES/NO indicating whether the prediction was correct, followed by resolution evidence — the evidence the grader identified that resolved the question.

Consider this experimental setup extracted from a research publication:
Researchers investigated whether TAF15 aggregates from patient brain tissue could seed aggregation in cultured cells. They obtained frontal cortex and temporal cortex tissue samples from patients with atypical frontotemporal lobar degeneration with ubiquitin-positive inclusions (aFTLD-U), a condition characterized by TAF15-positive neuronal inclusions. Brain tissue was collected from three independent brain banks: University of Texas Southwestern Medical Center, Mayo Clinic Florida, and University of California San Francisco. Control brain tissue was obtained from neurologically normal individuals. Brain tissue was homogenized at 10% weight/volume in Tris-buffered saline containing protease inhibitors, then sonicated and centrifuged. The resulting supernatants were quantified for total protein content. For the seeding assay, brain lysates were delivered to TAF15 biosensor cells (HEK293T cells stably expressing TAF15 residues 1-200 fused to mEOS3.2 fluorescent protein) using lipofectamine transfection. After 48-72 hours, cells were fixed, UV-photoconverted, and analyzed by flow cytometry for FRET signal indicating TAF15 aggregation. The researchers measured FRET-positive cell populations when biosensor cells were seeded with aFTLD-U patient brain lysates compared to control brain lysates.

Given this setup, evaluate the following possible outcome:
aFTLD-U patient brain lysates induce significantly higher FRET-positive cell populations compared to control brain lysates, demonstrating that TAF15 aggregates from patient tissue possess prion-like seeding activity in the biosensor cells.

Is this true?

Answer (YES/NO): YES